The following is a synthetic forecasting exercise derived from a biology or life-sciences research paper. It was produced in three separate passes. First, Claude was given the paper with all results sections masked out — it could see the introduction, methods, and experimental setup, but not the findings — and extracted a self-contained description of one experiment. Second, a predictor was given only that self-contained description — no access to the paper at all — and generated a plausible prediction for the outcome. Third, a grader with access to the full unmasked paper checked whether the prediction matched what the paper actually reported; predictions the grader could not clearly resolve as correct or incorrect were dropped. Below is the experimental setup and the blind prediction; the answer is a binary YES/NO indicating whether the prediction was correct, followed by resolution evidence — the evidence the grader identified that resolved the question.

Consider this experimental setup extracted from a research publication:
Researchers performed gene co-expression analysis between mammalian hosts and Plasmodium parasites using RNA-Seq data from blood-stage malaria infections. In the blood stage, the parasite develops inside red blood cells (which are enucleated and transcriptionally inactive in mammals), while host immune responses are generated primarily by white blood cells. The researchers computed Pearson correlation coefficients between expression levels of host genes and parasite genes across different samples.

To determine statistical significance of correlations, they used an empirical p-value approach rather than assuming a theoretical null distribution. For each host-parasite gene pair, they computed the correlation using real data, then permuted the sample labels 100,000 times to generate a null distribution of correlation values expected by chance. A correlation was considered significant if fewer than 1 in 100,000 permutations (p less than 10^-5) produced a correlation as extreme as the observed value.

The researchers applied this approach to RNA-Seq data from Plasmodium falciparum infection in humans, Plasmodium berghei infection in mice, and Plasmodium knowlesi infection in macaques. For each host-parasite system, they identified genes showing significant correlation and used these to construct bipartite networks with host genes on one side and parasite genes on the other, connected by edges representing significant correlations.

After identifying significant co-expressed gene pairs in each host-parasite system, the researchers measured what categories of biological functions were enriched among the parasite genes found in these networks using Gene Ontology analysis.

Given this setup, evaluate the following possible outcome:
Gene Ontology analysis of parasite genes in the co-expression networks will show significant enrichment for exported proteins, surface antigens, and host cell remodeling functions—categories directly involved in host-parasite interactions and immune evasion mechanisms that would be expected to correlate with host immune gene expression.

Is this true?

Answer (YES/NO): NO